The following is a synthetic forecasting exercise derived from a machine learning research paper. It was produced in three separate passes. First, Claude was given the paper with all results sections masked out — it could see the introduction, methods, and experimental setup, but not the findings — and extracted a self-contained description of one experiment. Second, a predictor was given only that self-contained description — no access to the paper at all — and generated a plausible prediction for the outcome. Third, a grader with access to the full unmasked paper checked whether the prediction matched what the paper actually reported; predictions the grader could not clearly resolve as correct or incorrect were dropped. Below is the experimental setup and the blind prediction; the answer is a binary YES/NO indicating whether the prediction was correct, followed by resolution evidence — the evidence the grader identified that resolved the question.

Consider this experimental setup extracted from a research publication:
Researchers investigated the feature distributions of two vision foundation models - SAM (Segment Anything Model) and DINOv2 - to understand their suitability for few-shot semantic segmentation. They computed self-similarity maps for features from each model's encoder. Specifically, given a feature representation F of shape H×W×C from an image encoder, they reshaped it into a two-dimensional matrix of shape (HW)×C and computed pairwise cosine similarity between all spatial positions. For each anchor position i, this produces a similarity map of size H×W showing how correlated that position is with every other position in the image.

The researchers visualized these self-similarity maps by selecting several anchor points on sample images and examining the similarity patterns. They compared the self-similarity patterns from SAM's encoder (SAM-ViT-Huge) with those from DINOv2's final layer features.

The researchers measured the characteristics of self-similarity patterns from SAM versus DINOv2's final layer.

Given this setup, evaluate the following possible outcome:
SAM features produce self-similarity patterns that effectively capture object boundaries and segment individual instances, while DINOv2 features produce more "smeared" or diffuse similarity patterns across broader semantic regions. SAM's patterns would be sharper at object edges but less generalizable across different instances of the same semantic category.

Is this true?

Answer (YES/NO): NO